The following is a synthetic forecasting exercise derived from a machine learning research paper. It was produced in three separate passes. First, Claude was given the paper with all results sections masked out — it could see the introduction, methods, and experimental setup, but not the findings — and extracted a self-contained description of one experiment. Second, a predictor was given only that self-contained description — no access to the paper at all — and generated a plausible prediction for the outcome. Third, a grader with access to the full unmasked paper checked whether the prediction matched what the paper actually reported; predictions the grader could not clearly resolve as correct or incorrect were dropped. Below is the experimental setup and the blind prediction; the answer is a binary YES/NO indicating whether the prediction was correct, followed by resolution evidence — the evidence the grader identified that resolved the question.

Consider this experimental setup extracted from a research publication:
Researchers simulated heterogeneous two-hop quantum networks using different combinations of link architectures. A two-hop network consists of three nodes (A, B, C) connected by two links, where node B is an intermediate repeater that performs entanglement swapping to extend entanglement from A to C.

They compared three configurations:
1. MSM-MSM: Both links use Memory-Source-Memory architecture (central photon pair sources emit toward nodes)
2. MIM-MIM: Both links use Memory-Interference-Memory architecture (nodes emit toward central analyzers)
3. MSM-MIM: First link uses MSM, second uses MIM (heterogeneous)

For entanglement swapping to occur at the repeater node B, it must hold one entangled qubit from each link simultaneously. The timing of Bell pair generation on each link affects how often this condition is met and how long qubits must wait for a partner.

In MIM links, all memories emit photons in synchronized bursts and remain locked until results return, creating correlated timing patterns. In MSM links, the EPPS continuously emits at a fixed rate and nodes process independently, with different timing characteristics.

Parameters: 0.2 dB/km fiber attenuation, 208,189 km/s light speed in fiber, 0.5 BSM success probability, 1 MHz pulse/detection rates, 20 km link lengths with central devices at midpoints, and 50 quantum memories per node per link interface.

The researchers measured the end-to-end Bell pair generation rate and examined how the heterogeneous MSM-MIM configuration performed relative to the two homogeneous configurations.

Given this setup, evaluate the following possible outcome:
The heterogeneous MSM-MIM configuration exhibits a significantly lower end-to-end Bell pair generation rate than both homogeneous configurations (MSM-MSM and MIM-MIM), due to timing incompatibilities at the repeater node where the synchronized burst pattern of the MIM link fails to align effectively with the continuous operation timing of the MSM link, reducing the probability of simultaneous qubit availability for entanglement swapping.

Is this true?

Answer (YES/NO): NO